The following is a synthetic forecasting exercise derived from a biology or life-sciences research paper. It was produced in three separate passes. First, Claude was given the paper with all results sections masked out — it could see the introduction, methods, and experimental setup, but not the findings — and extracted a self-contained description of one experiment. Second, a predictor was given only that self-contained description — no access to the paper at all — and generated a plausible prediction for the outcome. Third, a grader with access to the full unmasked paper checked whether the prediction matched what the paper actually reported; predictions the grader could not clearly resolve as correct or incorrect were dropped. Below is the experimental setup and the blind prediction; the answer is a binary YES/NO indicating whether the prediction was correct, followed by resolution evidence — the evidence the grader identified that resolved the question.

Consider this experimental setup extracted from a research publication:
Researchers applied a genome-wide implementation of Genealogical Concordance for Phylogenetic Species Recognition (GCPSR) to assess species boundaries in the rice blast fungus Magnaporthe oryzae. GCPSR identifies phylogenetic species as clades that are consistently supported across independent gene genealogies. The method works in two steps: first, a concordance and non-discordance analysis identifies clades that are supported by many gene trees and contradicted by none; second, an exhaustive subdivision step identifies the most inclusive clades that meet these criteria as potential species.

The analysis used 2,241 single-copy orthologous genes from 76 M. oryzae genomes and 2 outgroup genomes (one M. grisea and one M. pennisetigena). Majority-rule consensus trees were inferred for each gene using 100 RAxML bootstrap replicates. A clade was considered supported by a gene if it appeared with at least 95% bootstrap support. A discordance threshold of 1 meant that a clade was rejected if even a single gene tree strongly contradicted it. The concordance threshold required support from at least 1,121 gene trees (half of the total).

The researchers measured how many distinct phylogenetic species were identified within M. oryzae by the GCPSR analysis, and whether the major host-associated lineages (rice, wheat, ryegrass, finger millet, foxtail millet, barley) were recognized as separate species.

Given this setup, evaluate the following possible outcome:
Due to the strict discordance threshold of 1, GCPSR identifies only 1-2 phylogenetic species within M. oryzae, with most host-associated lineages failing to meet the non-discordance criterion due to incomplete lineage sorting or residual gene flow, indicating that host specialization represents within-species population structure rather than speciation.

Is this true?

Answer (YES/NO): NO